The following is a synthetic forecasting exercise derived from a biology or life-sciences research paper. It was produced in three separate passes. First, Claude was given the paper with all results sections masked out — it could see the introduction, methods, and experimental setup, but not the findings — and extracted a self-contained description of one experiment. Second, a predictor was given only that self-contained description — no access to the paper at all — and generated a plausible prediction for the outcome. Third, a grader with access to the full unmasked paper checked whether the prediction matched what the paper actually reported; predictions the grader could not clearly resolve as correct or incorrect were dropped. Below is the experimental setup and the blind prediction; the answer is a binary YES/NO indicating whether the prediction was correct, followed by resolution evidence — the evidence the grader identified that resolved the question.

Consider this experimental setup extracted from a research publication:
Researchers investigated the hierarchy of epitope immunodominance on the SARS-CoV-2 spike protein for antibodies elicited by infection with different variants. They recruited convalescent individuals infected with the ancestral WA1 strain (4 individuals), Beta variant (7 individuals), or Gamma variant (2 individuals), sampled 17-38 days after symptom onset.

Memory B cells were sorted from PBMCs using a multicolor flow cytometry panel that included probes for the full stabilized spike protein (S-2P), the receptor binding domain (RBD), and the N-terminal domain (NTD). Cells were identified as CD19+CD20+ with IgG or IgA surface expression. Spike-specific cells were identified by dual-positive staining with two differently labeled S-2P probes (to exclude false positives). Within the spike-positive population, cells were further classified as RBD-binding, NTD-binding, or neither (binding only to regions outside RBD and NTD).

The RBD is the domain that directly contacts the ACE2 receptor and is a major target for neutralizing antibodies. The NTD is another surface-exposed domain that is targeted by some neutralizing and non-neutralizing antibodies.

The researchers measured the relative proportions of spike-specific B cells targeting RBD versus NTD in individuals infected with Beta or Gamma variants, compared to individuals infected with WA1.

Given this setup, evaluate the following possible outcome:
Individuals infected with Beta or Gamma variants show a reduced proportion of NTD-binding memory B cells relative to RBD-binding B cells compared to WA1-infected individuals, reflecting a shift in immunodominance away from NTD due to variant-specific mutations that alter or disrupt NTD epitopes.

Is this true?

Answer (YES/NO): NO